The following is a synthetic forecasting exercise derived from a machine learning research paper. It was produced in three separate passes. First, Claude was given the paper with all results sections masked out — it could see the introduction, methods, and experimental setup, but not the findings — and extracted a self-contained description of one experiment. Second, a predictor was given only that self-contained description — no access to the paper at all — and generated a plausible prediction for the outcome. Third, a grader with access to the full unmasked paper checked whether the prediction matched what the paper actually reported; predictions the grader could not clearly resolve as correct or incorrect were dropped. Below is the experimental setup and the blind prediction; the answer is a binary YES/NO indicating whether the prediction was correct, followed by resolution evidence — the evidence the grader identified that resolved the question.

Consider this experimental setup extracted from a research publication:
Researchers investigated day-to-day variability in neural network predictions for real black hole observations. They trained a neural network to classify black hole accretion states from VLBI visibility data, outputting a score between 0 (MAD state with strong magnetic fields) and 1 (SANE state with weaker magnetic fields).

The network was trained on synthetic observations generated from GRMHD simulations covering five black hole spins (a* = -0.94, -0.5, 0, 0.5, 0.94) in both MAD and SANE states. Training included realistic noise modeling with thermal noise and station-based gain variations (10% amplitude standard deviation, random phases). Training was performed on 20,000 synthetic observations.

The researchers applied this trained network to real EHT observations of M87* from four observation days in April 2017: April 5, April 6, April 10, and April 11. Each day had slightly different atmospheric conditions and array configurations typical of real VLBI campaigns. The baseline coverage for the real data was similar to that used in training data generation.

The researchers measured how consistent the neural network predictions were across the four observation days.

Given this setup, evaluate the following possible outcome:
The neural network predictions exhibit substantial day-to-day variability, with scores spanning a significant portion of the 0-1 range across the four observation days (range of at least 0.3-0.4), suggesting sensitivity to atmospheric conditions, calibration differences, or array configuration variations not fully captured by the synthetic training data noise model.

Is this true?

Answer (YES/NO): NO